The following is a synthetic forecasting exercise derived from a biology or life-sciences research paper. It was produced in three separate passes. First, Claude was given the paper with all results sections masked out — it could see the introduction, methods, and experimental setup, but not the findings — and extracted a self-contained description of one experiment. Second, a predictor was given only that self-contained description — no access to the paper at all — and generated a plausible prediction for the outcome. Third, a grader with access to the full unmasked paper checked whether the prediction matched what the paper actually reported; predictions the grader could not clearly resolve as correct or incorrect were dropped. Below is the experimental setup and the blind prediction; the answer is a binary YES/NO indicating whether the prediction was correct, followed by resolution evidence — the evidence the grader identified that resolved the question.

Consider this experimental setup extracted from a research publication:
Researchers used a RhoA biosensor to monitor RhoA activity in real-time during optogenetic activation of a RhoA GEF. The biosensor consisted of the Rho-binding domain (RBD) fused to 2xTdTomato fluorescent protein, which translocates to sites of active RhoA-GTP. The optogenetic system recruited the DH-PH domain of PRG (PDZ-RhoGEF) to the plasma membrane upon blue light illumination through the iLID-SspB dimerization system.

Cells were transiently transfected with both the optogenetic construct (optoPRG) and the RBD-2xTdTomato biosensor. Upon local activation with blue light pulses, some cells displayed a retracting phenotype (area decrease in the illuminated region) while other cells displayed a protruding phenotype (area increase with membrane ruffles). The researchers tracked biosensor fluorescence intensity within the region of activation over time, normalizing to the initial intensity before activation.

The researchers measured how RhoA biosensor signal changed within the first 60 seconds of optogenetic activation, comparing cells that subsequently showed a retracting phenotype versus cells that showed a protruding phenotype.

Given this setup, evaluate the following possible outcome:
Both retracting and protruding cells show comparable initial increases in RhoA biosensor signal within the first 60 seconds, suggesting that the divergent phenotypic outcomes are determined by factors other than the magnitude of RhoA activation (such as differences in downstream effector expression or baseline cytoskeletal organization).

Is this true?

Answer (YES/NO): NO